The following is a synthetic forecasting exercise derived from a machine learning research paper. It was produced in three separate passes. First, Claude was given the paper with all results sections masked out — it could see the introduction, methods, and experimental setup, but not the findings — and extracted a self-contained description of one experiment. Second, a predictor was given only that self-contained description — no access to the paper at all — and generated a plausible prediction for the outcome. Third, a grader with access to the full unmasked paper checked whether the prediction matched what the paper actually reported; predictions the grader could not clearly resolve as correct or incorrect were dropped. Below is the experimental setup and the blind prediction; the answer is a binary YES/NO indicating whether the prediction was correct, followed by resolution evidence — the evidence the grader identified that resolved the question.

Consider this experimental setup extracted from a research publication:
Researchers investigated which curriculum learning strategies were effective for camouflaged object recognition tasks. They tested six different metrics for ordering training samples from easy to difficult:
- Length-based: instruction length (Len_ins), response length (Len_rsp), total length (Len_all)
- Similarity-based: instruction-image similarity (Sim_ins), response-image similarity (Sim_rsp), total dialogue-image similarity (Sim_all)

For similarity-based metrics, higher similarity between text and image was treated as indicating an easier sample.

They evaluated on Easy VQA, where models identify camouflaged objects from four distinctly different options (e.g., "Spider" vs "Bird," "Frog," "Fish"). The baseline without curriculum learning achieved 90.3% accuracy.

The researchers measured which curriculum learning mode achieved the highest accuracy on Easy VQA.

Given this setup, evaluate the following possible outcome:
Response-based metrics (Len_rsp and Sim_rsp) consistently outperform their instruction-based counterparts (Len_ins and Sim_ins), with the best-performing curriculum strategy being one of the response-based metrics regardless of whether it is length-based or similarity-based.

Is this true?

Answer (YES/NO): NO